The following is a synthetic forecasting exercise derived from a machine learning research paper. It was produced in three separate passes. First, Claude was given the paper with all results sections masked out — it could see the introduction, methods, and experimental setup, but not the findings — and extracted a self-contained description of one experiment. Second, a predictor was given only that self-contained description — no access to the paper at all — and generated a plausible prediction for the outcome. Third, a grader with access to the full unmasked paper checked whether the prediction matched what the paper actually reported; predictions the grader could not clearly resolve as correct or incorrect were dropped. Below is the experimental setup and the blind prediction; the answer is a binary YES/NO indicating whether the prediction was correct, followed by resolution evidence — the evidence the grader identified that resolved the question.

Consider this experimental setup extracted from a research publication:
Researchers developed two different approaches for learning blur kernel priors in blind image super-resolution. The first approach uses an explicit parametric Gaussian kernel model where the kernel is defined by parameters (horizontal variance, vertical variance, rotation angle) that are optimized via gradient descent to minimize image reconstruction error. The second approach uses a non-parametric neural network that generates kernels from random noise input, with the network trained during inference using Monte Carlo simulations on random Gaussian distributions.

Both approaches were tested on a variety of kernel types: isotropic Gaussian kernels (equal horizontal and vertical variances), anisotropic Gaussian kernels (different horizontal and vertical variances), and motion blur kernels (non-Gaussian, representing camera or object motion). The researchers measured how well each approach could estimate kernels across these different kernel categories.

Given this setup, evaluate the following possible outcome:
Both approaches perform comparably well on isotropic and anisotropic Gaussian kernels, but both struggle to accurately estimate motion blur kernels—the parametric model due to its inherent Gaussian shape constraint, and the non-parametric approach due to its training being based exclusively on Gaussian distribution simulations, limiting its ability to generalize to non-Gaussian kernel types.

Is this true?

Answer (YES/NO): NO